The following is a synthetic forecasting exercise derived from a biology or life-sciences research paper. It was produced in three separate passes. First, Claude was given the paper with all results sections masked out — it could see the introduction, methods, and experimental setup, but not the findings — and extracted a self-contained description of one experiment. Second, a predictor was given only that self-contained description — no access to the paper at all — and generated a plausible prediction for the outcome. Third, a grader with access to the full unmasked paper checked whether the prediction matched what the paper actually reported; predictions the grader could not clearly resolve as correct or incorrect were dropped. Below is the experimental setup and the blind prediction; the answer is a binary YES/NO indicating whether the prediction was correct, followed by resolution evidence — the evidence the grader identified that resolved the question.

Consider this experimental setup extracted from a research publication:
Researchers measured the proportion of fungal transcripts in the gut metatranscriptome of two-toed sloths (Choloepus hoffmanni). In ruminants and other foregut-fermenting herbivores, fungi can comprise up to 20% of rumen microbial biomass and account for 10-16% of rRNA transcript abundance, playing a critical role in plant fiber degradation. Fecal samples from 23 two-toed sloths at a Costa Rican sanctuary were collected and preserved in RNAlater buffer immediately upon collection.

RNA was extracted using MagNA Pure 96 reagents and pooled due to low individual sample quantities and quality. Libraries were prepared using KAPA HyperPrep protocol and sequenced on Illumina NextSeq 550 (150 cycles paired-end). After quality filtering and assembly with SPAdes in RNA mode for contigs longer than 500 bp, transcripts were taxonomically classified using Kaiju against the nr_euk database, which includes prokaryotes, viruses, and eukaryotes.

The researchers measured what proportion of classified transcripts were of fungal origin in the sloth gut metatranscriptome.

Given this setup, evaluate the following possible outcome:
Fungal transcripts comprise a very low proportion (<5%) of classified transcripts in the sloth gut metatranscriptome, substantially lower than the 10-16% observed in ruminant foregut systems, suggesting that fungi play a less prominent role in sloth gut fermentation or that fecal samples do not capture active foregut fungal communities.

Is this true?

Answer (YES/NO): YES